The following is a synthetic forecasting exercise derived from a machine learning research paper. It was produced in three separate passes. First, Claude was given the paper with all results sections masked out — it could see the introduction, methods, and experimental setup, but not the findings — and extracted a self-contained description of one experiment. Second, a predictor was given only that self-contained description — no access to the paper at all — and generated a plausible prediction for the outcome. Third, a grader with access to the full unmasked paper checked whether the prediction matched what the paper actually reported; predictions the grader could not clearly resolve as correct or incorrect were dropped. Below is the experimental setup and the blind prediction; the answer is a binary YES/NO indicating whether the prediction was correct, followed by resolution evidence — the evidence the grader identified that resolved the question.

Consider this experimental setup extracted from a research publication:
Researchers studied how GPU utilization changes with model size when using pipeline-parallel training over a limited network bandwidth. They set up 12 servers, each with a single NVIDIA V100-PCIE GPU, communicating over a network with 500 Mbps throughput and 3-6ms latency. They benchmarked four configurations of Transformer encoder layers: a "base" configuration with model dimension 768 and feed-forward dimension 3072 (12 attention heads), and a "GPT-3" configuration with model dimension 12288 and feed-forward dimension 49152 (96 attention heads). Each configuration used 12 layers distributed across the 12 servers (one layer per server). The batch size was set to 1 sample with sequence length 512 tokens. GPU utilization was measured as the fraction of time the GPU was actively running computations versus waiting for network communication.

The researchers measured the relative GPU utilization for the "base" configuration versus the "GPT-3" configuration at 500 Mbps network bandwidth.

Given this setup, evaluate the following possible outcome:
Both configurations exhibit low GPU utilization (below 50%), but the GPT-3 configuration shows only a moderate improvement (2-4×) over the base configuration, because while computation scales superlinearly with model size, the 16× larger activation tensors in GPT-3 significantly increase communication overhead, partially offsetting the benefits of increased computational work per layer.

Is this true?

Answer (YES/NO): NO